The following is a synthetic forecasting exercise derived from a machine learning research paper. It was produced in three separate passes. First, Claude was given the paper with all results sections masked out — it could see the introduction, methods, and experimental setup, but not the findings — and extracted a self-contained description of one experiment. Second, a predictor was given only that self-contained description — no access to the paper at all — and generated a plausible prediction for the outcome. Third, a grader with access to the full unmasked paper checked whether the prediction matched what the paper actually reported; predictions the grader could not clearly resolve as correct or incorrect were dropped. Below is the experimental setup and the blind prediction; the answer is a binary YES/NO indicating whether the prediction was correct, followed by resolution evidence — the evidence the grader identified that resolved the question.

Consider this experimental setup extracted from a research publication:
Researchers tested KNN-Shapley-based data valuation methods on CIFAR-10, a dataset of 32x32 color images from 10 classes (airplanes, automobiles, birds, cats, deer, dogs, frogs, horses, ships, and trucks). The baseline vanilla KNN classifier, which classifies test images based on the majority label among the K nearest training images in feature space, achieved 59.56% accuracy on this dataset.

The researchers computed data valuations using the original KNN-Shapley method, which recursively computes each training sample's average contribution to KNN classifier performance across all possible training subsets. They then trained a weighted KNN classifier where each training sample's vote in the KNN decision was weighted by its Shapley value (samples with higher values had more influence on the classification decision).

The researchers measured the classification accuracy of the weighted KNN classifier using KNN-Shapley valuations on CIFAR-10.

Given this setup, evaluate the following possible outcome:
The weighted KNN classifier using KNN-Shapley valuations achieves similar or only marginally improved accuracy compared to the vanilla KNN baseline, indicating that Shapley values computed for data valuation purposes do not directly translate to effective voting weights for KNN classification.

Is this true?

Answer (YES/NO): NO